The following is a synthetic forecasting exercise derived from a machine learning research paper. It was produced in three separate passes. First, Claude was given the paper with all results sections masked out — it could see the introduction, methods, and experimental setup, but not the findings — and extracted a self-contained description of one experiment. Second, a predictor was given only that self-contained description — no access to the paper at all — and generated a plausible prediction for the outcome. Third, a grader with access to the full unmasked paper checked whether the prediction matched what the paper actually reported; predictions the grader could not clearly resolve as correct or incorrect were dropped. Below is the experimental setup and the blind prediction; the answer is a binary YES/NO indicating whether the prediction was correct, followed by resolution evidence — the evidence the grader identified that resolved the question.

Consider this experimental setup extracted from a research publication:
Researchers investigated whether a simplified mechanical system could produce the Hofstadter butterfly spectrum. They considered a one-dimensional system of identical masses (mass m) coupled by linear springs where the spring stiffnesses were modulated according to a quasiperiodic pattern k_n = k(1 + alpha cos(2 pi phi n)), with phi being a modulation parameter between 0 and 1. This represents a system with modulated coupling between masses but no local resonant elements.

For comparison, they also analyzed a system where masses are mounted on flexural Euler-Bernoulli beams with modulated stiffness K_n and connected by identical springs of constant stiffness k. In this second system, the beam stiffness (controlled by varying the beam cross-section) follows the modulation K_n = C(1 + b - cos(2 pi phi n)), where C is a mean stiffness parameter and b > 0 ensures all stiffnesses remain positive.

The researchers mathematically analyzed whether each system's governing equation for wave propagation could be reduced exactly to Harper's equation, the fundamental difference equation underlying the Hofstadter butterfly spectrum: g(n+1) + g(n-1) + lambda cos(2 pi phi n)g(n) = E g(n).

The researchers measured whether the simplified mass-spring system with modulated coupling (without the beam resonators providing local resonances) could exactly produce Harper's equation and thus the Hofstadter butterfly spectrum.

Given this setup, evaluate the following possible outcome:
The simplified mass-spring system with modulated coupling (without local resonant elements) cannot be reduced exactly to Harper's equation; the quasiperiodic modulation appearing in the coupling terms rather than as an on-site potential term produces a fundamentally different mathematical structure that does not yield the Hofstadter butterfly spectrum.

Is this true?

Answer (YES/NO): YES